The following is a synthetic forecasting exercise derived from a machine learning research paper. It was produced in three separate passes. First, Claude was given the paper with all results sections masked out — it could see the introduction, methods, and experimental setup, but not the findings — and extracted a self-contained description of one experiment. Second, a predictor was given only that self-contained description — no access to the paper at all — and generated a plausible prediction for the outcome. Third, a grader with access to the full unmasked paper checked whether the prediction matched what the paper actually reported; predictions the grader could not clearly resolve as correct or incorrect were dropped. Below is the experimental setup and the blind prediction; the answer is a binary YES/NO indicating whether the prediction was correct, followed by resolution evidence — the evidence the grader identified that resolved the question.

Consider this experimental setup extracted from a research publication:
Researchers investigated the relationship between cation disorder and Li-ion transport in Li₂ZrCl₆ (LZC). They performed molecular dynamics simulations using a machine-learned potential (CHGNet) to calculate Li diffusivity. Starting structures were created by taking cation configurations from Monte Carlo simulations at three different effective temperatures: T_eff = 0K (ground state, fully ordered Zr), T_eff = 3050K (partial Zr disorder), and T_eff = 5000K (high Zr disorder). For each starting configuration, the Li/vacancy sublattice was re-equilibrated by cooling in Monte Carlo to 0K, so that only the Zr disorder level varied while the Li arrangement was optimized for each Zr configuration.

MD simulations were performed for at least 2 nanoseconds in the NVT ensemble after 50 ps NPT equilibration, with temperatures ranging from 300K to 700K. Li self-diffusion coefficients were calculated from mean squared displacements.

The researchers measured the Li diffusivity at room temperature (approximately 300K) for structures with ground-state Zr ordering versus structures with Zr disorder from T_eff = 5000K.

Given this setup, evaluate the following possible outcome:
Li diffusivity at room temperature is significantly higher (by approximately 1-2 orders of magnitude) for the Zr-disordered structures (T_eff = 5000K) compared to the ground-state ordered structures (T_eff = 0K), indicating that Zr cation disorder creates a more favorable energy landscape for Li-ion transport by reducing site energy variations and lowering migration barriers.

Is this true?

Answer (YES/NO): YES